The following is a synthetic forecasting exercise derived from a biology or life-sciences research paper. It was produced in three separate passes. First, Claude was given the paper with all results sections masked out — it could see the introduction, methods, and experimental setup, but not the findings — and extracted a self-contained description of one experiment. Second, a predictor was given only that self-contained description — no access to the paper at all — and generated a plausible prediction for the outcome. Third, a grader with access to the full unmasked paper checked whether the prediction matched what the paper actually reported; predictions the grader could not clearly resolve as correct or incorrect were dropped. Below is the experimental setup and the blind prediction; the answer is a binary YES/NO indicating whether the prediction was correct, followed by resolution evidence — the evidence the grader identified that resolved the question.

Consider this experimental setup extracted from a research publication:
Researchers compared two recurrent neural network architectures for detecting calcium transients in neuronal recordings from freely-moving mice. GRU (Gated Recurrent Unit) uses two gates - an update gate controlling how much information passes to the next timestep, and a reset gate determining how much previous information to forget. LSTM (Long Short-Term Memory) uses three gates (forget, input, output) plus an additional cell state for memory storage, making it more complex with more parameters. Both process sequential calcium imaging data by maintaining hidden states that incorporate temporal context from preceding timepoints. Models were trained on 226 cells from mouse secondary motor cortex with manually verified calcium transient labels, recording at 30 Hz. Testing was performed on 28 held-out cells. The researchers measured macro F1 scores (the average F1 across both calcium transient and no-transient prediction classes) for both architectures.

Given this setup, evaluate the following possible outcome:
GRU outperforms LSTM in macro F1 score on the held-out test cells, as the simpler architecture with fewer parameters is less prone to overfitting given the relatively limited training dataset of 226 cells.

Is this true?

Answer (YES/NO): NO